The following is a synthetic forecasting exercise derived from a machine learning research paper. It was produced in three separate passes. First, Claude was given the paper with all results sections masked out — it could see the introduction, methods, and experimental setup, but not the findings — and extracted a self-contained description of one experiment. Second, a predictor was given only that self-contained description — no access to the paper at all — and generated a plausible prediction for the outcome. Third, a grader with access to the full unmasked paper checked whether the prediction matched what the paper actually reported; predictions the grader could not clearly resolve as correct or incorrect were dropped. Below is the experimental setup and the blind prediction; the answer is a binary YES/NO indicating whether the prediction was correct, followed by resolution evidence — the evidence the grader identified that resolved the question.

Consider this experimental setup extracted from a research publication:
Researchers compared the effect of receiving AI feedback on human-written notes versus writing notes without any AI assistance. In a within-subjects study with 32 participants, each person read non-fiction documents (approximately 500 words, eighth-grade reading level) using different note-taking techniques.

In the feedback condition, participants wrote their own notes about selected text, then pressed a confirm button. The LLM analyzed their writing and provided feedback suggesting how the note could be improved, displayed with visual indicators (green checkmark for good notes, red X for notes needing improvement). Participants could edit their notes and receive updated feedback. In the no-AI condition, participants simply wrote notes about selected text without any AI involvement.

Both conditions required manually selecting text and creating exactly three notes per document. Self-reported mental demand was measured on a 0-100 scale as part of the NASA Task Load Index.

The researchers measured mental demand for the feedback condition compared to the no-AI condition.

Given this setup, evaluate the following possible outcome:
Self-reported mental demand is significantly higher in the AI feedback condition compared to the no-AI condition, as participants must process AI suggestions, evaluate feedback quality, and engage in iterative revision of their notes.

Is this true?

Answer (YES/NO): NO